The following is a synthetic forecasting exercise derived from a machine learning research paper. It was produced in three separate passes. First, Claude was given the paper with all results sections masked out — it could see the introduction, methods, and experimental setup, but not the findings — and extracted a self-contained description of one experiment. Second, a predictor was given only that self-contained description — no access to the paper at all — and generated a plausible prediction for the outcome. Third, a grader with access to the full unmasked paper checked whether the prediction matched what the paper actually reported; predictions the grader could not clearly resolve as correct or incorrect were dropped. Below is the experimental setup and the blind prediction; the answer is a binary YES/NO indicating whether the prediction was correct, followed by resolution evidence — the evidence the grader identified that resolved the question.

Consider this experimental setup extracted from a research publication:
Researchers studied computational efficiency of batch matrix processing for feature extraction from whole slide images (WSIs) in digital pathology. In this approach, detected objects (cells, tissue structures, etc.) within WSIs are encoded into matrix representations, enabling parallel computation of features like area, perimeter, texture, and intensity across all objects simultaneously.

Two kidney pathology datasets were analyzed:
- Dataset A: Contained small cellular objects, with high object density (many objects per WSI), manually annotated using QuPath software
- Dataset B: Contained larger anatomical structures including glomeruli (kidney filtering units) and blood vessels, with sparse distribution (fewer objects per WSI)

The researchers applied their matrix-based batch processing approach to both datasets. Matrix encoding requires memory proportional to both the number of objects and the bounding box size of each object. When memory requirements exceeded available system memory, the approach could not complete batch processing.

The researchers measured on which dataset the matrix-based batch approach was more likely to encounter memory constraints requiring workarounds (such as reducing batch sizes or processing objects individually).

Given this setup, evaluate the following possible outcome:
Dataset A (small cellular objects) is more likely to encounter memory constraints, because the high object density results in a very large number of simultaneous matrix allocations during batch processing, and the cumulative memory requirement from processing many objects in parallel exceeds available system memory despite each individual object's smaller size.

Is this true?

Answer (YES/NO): NO